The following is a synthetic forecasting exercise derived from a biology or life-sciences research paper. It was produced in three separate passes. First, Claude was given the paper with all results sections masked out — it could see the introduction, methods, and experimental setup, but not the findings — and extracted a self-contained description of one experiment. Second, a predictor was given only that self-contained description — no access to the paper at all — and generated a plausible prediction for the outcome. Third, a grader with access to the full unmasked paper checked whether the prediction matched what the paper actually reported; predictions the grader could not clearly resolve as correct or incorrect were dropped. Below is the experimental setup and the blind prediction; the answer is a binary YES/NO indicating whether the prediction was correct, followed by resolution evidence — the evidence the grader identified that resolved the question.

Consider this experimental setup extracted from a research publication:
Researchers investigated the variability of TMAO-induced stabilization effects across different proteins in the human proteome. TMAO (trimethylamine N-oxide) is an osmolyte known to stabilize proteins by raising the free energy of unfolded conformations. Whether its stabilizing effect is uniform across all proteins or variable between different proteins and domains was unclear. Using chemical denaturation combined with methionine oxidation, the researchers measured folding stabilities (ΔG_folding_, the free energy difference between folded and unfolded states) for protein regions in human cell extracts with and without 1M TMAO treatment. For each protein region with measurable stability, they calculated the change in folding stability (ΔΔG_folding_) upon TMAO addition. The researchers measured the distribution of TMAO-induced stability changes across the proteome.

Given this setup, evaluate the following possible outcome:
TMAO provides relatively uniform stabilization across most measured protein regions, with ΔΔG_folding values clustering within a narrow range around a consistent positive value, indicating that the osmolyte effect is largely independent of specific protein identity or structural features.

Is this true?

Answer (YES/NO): NO